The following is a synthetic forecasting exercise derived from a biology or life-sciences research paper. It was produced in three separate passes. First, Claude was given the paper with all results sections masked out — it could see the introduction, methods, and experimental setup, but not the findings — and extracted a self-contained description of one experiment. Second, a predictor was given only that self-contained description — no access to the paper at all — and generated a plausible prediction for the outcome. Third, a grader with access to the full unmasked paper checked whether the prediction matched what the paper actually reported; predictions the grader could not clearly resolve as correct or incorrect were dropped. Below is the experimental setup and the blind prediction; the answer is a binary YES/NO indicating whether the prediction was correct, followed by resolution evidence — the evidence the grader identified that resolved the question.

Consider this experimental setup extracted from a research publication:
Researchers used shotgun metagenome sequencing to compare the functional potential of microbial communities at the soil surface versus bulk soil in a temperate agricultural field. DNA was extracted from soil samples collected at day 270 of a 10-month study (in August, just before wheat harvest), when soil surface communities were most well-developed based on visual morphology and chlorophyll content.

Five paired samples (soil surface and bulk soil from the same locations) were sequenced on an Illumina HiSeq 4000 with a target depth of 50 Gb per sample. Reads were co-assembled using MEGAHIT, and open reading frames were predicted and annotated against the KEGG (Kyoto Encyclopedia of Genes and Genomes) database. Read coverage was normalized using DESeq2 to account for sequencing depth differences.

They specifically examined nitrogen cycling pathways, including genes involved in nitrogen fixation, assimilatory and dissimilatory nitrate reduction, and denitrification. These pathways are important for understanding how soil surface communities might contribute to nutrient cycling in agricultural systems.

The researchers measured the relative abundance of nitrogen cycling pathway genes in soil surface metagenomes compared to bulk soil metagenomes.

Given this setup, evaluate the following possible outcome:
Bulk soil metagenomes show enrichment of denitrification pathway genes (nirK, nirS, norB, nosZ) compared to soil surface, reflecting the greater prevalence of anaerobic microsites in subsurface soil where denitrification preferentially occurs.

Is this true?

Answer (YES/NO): NO